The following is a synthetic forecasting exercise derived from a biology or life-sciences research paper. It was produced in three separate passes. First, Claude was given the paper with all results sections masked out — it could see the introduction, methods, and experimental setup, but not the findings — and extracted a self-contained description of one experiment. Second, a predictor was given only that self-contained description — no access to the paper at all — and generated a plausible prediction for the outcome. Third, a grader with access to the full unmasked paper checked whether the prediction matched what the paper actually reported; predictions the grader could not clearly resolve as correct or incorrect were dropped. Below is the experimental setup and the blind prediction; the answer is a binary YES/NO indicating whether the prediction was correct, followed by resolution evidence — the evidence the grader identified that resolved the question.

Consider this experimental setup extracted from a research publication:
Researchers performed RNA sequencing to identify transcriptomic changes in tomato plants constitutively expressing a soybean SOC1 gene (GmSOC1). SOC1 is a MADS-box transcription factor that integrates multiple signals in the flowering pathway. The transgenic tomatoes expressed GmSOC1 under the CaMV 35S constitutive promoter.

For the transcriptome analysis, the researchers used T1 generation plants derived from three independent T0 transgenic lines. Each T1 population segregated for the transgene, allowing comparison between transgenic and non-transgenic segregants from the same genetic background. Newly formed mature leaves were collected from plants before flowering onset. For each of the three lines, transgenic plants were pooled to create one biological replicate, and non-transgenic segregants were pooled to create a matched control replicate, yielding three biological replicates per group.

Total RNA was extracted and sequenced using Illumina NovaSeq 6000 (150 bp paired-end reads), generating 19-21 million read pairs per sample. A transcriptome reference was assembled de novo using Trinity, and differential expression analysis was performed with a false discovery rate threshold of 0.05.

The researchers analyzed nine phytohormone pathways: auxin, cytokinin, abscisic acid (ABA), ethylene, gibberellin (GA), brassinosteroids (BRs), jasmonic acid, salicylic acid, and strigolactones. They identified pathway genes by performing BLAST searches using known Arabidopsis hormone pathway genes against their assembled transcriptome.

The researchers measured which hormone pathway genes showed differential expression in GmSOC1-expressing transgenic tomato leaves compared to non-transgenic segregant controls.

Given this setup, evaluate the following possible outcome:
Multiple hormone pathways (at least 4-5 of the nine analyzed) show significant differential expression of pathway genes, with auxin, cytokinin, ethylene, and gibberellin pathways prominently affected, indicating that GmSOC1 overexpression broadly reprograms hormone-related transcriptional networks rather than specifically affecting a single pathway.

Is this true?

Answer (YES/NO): NO